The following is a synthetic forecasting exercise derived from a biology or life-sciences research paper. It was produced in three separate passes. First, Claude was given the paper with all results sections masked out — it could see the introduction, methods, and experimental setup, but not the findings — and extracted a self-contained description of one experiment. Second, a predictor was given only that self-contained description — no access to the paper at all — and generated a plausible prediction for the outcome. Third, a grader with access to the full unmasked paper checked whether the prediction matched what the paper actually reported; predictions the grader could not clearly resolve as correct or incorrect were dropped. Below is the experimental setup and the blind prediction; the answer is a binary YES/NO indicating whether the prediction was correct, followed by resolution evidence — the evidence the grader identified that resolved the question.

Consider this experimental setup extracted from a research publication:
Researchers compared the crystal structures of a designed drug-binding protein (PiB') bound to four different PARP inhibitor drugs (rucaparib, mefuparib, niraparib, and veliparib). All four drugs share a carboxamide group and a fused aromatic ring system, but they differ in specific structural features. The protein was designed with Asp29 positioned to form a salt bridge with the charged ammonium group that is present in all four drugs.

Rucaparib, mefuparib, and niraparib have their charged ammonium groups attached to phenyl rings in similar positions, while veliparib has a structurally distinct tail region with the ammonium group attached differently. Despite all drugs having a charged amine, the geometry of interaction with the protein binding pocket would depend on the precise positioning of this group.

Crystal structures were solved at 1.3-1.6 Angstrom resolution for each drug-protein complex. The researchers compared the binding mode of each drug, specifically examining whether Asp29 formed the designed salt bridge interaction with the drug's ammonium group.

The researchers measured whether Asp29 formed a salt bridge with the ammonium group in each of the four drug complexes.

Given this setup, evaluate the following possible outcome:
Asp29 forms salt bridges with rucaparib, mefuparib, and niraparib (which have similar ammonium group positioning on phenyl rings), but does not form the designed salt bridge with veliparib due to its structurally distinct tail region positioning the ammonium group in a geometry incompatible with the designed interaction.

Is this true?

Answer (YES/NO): YES